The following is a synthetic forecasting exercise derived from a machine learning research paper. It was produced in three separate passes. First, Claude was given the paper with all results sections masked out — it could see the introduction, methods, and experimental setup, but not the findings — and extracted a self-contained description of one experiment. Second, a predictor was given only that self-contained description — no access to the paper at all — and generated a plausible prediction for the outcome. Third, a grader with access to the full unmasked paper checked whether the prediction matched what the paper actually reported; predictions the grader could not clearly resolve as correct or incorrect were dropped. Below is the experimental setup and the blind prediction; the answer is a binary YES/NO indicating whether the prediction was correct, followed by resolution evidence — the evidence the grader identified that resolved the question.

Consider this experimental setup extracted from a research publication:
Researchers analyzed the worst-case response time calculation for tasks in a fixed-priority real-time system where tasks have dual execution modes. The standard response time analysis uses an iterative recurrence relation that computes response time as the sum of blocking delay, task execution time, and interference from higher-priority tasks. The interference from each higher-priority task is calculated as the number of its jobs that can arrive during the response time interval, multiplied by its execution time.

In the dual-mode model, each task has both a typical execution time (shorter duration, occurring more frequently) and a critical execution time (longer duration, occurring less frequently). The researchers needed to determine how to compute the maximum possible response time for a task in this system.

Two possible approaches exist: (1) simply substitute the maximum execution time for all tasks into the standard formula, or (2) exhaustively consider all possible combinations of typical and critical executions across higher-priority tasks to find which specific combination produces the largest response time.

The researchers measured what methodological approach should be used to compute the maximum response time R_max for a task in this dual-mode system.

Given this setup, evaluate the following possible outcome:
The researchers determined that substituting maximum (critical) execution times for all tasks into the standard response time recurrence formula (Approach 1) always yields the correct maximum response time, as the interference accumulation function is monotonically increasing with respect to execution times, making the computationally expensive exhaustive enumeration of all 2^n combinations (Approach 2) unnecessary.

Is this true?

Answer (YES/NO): NO